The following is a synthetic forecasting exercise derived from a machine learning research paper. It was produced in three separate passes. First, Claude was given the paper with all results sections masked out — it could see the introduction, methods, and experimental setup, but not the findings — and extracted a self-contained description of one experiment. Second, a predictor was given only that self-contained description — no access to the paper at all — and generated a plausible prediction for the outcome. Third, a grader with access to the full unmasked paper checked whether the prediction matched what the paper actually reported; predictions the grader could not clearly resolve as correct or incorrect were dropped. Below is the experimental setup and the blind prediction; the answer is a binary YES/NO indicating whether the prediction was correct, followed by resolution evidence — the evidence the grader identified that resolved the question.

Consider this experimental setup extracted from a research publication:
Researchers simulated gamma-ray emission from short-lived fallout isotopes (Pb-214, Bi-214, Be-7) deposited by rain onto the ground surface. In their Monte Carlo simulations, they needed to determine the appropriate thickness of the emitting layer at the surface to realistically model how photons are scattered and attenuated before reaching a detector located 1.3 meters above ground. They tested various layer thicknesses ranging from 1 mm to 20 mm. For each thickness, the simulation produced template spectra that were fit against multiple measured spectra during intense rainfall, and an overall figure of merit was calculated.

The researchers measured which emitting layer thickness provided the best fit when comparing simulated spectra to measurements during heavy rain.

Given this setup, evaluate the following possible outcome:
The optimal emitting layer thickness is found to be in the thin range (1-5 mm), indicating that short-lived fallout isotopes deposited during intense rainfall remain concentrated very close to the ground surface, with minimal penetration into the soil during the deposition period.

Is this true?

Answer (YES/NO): NO